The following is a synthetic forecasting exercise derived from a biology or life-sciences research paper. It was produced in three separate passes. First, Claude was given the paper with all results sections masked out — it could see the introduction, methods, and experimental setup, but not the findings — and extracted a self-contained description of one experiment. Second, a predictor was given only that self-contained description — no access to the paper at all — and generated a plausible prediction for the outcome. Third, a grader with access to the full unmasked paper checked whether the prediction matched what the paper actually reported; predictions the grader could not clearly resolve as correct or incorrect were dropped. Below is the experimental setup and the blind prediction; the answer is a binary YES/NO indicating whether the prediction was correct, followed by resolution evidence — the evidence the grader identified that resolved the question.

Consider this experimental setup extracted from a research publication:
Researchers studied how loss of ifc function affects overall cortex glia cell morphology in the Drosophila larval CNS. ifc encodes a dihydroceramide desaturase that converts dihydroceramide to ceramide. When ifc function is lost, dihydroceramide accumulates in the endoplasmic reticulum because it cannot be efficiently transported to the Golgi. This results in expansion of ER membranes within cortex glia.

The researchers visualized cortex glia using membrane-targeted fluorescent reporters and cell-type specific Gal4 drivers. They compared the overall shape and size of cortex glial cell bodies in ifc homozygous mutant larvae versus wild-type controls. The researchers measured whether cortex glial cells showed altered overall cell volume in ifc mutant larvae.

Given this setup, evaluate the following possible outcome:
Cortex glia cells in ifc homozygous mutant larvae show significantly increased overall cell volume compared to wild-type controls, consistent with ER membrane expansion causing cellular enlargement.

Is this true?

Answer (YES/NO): YES